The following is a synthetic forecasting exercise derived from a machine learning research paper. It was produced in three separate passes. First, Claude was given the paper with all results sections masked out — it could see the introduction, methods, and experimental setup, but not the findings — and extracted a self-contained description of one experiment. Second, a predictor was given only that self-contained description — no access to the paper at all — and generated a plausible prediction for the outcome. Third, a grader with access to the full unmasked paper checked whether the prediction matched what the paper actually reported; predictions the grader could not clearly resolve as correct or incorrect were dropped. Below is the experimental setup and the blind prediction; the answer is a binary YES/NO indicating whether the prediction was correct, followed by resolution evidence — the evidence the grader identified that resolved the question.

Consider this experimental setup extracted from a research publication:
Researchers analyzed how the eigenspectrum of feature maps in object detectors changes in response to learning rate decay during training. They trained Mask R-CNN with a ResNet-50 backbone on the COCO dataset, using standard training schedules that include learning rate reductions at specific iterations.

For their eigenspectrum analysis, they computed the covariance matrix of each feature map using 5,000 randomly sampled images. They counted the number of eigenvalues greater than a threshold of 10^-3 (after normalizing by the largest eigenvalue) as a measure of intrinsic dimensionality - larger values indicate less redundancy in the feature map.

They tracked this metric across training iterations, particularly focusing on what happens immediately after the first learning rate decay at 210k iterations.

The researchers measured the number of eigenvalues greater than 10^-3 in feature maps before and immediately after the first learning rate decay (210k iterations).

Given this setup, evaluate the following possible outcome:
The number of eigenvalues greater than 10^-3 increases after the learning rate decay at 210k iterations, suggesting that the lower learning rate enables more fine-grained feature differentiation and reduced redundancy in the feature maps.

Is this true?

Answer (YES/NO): YES